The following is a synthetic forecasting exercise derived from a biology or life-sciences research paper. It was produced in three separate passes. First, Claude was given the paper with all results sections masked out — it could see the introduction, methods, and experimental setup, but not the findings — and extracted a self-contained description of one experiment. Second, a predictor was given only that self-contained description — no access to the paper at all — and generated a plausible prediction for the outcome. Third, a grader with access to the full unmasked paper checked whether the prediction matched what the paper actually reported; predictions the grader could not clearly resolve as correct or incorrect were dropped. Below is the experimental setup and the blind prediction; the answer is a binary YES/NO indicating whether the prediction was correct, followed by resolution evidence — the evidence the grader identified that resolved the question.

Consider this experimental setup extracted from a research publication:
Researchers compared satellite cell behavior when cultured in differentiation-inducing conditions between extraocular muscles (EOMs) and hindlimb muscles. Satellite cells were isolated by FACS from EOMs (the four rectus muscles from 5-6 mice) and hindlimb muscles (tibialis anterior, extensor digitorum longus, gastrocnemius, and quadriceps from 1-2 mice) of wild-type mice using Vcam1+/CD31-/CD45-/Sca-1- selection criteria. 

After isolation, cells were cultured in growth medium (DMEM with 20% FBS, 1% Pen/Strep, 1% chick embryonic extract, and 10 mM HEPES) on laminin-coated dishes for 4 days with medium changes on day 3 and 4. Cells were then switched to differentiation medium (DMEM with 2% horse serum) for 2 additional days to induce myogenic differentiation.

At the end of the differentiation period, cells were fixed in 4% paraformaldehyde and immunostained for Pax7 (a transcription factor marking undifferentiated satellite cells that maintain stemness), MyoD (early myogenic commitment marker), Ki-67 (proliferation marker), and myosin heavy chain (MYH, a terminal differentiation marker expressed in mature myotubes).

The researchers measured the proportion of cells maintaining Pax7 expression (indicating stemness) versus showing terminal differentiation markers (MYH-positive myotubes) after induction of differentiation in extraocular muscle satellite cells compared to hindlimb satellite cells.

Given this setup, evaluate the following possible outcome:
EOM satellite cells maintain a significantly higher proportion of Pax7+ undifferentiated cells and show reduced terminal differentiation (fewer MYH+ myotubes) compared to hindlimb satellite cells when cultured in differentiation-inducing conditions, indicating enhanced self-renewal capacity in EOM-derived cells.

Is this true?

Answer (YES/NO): YES